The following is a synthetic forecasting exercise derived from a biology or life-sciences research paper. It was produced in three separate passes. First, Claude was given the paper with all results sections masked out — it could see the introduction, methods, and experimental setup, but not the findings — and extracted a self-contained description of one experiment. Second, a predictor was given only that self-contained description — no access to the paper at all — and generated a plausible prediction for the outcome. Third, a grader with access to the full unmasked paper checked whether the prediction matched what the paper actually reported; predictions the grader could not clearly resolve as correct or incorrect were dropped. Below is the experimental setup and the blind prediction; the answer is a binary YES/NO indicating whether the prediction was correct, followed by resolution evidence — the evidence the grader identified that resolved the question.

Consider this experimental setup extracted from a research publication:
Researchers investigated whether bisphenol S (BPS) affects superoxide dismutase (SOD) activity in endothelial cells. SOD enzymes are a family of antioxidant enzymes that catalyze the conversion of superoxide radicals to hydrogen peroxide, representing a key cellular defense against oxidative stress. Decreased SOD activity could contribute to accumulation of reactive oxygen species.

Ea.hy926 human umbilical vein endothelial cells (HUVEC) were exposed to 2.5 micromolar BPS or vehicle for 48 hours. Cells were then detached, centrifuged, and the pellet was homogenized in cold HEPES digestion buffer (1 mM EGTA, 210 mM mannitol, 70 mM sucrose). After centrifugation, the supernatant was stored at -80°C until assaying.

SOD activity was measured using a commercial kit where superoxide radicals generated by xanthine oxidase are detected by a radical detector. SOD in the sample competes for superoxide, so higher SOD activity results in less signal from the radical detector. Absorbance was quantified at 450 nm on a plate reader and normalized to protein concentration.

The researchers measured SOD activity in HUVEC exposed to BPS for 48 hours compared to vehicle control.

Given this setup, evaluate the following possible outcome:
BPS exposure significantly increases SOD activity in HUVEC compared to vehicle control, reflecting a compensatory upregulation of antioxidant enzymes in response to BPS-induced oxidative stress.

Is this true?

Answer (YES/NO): NO